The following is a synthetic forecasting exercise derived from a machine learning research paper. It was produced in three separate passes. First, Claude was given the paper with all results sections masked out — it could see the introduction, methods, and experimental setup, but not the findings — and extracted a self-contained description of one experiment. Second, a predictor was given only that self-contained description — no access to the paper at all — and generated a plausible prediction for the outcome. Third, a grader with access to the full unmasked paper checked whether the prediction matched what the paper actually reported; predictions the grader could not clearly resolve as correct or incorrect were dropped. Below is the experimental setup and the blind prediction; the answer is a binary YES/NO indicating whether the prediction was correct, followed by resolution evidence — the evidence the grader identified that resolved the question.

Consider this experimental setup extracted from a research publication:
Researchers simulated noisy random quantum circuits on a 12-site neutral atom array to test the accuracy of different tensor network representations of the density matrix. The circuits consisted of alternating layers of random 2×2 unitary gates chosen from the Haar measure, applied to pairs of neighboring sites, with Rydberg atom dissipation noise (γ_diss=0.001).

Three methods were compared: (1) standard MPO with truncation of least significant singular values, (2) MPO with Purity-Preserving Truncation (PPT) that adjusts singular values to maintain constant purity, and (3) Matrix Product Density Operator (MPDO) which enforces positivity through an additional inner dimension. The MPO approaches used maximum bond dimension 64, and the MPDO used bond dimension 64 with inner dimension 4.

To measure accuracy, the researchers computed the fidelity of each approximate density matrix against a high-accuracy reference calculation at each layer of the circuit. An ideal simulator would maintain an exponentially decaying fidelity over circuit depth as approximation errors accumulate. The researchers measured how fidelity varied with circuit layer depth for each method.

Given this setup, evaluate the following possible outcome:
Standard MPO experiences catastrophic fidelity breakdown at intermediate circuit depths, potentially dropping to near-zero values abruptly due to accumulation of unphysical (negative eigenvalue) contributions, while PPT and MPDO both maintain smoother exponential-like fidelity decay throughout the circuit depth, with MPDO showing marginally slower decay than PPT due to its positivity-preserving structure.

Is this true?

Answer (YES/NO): NO